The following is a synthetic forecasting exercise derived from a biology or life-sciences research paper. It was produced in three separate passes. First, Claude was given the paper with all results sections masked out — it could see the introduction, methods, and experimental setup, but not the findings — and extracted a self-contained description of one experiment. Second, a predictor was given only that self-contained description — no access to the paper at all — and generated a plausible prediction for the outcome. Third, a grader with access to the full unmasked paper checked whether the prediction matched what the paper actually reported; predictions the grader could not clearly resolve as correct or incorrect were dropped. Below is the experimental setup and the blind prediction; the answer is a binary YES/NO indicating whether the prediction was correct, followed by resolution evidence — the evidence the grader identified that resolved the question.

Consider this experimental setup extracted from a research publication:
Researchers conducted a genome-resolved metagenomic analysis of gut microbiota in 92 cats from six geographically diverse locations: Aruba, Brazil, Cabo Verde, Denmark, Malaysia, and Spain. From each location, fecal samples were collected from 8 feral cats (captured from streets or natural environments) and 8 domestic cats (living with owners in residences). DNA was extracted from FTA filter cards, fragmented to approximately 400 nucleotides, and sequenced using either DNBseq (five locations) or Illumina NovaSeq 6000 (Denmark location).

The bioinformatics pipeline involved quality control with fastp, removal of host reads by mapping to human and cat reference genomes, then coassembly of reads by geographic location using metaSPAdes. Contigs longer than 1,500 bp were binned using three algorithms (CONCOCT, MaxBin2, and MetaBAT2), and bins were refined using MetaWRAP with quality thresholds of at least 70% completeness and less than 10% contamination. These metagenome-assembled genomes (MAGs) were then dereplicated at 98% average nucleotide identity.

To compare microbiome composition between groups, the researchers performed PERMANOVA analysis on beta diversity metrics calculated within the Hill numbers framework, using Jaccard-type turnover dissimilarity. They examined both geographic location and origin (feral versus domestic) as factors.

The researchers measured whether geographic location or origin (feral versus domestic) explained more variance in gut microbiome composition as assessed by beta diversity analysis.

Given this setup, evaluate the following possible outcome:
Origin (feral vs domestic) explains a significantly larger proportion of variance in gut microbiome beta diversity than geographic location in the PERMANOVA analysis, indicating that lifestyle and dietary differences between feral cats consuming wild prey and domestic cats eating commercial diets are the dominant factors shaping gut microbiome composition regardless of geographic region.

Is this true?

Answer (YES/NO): NO